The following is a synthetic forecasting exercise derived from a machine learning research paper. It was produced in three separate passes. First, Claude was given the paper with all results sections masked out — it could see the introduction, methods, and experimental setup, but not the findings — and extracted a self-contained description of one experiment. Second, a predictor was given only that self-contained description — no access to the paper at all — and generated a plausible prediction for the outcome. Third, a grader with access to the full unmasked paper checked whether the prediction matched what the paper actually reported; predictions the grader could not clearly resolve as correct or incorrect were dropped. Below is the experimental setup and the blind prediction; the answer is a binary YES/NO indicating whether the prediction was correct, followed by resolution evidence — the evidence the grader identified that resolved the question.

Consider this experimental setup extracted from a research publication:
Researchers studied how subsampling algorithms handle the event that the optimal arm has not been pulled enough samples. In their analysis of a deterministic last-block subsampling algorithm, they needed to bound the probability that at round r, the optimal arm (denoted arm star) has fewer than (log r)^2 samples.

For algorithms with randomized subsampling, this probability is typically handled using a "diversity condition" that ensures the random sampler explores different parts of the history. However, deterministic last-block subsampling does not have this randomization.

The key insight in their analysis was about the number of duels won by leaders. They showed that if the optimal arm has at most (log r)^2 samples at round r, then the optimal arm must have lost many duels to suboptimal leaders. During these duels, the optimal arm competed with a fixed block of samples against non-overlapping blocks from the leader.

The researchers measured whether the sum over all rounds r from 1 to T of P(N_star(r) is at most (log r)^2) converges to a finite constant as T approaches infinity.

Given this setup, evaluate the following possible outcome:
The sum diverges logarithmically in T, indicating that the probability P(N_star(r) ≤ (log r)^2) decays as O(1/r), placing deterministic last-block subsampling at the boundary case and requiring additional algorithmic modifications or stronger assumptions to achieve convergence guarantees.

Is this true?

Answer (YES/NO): NO